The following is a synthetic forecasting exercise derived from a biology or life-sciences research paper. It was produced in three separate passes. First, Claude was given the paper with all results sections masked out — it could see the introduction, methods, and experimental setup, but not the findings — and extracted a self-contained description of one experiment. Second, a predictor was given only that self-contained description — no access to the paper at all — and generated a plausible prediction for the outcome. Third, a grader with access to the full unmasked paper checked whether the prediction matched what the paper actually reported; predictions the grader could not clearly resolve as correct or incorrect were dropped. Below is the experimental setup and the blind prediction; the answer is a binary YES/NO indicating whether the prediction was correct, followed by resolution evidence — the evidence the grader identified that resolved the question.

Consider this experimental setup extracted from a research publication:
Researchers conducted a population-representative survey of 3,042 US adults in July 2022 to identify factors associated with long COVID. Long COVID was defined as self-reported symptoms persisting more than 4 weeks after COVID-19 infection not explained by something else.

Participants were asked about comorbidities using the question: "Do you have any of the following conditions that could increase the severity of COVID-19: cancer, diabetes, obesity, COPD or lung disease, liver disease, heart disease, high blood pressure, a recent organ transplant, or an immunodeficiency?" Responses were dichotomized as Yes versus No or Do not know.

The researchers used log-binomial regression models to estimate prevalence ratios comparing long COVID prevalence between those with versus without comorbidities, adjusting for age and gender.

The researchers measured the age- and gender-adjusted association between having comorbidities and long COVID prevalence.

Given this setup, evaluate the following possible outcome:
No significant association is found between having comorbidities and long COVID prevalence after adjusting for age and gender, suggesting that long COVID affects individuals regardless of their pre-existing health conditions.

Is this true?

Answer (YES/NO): NO